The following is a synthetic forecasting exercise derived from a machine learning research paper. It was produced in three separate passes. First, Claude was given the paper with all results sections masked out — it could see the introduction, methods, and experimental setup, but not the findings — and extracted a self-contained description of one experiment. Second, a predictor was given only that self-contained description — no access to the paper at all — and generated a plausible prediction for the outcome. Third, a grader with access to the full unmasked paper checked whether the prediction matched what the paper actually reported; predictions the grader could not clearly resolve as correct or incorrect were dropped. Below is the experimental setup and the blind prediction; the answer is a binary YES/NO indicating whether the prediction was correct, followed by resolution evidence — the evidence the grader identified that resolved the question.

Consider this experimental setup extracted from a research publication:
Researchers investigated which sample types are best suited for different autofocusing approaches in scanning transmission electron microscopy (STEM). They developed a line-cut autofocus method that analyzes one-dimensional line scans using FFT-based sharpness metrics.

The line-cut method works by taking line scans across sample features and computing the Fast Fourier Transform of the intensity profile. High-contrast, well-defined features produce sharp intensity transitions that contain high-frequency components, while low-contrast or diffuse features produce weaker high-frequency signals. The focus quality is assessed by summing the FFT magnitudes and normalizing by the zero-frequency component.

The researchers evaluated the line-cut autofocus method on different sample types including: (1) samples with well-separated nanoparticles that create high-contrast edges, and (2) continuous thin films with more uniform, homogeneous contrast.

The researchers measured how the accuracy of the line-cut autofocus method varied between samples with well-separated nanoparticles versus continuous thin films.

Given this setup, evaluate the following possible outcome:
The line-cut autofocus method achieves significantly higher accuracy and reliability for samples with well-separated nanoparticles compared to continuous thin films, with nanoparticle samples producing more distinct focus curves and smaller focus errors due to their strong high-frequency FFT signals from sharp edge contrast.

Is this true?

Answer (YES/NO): YES